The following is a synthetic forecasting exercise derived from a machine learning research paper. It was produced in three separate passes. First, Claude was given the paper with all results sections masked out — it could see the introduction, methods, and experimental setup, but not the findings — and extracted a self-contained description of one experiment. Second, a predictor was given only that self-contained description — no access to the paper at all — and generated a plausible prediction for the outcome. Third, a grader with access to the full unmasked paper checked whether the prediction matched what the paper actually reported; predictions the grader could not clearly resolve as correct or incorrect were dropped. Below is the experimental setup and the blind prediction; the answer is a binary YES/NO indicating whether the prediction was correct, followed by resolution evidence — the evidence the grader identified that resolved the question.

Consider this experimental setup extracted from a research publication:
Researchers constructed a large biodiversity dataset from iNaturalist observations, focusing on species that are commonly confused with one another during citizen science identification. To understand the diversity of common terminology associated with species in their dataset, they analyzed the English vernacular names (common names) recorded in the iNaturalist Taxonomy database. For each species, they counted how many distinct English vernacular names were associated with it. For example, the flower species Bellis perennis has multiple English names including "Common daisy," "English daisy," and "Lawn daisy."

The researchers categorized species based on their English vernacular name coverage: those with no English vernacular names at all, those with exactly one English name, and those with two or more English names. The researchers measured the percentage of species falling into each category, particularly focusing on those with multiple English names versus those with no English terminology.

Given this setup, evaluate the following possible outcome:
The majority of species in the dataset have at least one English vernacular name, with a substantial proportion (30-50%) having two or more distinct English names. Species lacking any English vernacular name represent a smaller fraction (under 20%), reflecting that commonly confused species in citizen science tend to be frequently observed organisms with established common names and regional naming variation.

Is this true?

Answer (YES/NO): YES